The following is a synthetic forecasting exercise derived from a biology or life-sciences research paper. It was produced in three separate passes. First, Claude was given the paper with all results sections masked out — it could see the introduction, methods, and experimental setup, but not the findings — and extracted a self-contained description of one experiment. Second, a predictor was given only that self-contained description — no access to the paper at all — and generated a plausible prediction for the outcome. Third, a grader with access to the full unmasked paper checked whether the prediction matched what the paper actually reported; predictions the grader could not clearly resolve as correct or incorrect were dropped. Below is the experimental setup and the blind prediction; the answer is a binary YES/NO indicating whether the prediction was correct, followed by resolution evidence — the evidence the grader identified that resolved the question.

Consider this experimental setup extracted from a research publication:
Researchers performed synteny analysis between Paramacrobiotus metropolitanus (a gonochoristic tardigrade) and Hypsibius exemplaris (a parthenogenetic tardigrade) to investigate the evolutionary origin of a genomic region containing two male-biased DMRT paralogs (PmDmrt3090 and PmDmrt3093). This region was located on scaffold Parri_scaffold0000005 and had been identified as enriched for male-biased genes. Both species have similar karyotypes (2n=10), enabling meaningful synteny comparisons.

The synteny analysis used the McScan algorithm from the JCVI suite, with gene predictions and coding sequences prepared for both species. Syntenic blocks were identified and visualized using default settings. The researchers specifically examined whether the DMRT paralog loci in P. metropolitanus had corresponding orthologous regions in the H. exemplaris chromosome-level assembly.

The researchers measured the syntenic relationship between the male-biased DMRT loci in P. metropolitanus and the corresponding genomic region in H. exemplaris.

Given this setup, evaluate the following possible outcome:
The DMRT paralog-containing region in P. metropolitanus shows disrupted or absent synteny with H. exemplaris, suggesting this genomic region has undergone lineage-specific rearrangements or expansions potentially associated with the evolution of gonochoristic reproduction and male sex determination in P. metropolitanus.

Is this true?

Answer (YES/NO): YES